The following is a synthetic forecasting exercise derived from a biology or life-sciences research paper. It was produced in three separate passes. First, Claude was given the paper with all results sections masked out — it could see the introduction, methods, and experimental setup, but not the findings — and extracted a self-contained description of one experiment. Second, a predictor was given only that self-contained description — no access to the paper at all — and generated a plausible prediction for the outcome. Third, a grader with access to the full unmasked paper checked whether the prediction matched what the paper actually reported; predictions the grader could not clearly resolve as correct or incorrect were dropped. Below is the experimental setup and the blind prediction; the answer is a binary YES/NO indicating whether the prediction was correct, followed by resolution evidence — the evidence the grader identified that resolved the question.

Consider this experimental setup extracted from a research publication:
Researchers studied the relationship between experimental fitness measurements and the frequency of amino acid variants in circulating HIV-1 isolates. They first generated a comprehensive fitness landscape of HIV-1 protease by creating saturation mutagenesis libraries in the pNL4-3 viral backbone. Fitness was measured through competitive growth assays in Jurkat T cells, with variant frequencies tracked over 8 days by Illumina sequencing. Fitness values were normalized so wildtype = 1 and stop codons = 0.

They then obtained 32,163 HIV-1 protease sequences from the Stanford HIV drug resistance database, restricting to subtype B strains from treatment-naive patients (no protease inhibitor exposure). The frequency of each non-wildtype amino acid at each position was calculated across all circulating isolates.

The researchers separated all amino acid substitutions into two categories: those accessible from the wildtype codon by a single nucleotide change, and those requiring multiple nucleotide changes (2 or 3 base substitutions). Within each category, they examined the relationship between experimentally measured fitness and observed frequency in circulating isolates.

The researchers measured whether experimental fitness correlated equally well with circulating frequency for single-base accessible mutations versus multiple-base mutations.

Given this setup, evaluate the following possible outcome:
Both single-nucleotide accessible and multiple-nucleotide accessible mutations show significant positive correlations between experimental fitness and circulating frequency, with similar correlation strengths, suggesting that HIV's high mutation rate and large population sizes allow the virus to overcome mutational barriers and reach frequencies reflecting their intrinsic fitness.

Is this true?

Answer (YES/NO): NO